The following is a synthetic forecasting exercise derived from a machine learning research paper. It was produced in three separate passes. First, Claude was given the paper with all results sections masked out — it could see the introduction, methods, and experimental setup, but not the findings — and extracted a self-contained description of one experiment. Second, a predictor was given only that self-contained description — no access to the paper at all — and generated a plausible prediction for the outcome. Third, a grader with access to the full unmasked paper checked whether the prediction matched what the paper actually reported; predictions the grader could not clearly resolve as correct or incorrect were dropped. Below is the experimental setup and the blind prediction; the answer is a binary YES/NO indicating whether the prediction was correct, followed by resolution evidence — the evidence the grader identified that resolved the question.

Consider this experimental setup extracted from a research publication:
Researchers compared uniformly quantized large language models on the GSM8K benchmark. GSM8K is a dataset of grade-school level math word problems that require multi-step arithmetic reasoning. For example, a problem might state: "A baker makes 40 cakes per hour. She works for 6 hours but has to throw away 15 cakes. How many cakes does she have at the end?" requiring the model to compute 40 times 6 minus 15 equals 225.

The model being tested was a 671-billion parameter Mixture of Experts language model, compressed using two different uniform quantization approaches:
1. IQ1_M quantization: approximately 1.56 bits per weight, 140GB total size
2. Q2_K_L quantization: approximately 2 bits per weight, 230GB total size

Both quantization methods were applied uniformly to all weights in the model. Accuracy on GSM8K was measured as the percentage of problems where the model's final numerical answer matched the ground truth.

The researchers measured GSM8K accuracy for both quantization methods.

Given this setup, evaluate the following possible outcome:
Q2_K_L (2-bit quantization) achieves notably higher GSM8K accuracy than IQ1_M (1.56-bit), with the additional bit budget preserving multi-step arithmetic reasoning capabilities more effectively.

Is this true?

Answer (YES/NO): YES